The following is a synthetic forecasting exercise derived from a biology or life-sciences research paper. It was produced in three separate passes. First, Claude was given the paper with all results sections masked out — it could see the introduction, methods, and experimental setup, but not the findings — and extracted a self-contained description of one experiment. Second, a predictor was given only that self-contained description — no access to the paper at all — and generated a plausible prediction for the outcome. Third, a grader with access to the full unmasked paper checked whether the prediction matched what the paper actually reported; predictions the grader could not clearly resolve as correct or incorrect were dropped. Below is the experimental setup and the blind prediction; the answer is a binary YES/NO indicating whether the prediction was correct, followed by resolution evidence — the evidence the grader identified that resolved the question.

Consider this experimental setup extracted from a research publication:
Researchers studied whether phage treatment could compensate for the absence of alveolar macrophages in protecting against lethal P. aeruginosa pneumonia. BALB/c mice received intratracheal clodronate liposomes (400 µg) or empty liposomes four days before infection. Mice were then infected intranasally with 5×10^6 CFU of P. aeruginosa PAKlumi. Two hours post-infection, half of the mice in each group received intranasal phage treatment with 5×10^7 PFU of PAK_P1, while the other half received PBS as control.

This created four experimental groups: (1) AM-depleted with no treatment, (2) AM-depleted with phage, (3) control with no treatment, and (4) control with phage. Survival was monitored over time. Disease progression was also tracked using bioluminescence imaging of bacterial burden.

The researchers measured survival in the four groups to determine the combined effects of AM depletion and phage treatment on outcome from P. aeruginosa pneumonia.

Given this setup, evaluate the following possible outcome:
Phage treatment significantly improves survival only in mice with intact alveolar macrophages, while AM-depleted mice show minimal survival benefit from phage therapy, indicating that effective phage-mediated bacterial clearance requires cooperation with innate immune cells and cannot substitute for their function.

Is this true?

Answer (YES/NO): NO